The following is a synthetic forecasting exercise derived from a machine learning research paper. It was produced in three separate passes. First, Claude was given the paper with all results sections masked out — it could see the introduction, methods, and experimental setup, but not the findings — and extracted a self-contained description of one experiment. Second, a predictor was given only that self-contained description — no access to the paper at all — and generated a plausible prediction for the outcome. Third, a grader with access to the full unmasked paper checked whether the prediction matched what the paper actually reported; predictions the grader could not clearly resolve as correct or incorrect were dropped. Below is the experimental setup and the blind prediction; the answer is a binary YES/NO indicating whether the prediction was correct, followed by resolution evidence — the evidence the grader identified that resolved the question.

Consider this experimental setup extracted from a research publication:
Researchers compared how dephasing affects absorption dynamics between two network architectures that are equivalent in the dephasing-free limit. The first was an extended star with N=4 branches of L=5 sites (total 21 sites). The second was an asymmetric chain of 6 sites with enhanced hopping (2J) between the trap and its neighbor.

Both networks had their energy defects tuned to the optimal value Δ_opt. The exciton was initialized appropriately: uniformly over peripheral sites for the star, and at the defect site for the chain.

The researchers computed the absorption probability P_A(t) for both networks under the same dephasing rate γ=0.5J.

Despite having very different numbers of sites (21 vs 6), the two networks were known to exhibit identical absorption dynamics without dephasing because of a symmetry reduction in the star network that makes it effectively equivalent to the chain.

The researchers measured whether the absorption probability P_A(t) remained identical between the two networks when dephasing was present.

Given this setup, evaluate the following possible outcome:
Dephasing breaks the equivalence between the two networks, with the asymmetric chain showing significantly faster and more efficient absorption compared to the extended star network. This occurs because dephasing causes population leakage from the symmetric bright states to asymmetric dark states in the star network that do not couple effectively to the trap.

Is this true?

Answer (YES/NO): NO